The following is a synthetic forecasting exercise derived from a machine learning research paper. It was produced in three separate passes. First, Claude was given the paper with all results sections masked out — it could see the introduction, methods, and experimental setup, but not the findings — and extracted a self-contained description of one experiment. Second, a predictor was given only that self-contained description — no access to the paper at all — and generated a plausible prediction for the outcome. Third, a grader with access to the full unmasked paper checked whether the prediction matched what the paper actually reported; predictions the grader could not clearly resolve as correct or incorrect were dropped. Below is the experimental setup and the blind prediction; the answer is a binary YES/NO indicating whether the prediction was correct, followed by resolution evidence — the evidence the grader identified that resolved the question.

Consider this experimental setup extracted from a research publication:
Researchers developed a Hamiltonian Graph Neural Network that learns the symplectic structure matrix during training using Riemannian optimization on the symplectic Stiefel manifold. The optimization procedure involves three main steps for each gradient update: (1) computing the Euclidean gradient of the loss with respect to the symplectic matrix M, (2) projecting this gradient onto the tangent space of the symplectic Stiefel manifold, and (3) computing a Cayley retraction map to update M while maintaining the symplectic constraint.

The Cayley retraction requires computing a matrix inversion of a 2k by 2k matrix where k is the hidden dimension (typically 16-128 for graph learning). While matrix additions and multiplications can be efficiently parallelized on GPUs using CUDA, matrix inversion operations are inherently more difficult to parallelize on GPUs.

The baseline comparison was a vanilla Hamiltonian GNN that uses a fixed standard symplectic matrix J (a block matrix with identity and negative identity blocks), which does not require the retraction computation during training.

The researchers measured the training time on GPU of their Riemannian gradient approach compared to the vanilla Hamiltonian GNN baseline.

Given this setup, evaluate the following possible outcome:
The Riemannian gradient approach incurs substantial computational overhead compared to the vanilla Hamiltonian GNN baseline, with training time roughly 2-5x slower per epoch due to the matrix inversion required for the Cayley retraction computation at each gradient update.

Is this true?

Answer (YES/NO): NO